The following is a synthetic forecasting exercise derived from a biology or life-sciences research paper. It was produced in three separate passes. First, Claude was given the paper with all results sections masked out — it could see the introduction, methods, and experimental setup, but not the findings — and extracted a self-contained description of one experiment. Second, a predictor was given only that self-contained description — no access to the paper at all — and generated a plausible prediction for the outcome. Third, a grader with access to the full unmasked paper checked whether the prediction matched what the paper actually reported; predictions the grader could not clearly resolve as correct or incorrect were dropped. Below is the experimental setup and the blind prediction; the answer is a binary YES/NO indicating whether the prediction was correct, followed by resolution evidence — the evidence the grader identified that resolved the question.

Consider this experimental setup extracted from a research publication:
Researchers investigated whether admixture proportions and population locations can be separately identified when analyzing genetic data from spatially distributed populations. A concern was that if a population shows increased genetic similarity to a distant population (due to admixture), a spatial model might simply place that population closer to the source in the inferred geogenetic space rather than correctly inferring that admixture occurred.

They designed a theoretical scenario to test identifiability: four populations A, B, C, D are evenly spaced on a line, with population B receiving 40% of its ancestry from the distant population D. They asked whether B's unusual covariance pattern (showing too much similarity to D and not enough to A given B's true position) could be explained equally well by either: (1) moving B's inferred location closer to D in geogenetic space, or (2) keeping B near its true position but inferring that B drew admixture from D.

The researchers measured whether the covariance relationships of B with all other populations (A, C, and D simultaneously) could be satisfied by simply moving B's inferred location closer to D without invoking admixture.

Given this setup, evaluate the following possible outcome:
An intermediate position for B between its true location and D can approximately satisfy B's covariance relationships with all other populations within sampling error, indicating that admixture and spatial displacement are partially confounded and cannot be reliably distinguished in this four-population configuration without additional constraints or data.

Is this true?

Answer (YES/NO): NO